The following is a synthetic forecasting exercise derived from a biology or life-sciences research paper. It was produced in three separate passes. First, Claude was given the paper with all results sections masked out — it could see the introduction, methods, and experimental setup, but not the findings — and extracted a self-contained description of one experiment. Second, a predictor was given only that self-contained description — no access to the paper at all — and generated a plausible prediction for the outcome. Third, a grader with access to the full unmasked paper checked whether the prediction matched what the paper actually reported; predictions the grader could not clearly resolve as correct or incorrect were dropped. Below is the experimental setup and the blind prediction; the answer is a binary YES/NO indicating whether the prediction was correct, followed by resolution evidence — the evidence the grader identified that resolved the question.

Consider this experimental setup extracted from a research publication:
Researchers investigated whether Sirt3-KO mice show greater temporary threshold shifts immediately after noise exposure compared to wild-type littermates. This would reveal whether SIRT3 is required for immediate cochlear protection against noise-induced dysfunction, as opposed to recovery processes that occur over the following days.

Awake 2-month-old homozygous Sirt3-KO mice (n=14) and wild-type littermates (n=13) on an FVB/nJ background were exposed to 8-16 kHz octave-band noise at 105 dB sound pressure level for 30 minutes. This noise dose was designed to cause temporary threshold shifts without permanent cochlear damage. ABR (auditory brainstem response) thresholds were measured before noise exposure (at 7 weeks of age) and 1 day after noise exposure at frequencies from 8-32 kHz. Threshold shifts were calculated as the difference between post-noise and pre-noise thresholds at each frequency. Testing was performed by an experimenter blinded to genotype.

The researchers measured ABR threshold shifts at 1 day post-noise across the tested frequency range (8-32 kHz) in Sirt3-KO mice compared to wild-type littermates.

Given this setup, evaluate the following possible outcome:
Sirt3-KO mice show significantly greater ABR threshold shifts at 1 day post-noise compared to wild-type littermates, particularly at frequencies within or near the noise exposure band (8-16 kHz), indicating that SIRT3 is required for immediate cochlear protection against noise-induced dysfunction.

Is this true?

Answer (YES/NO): NO